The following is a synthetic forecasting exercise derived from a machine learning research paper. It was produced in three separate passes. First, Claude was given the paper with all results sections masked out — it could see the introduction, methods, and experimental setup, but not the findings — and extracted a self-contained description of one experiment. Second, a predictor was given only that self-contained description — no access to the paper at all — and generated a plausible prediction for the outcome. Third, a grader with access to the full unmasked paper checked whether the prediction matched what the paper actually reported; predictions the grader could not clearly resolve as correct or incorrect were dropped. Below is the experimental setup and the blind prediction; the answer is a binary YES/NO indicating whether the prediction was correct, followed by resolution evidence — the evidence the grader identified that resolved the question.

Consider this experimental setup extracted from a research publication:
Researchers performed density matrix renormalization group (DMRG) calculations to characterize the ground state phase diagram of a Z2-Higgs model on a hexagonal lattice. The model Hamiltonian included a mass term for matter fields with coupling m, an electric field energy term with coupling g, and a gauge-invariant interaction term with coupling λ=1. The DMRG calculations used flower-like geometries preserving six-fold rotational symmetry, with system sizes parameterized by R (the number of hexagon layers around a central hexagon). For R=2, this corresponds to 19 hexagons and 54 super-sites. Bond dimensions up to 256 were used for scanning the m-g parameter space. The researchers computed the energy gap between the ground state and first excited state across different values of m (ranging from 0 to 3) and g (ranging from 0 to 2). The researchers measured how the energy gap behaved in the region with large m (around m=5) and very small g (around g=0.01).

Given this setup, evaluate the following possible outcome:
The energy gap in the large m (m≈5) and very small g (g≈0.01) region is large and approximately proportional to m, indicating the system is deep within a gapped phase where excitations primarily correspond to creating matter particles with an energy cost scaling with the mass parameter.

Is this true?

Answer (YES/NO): NO